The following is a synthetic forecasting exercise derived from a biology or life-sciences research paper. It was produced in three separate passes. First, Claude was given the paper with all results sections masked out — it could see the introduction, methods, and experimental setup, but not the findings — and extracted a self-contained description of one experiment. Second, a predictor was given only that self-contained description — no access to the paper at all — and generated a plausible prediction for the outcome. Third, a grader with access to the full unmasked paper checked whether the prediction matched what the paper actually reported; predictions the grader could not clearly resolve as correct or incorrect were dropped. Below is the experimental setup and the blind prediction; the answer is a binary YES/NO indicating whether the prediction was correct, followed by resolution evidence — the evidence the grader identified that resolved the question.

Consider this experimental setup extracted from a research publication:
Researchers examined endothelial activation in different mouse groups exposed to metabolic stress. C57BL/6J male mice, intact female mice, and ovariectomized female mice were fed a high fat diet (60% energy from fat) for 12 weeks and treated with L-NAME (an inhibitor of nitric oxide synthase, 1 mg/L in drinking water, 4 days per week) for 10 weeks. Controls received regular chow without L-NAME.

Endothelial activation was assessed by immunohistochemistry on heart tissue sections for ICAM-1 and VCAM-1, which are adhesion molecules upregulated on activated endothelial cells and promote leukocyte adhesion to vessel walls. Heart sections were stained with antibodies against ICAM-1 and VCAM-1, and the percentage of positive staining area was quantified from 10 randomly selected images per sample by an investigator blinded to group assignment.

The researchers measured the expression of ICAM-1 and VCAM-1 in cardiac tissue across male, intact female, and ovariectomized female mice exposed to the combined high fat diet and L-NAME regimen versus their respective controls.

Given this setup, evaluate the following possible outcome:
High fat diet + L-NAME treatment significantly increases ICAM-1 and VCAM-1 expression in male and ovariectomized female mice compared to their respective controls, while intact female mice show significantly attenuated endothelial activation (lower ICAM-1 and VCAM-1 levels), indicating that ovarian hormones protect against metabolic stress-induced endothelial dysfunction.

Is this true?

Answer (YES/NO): NO